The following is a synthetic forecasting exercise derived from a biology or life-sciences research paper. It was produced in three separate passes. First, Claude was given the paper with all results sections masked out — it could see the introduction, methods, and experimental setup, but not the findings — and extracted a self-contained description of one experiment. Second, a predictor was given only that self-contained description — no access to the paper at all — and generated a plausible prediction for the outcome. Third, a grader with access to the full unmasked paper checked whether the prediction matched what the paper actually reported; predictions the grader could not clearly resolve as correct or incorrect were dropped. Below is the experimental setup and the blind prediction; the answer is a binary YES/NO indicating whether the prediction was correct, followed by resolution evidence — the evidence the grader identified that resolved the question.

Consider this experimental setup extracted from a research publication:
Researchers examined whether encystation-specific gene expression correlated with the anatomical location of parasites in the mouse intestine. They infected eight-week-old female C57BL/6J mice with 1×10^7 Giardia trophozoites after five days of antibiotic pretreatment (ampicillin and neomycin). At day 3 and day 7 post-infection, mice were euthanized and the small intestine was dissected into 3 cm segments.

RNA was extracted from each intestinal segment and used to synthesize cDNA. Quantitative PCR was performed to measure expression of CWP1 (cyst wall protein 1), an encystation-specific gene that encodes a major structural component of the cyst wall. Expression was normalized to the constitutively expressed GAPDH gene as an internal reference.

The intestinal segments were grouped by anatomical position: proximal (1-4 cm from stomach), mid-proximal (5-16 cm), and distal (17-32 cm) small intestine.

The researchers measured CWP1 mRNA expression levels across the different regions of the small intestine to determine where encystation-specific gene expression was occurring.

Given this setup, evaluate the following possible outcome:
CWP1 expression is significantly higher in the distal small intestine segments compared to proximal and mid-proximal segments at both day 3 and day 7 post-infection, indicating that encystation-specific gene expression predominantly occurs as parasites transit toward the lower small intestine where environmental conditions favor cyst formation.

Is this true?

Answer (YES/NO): NO